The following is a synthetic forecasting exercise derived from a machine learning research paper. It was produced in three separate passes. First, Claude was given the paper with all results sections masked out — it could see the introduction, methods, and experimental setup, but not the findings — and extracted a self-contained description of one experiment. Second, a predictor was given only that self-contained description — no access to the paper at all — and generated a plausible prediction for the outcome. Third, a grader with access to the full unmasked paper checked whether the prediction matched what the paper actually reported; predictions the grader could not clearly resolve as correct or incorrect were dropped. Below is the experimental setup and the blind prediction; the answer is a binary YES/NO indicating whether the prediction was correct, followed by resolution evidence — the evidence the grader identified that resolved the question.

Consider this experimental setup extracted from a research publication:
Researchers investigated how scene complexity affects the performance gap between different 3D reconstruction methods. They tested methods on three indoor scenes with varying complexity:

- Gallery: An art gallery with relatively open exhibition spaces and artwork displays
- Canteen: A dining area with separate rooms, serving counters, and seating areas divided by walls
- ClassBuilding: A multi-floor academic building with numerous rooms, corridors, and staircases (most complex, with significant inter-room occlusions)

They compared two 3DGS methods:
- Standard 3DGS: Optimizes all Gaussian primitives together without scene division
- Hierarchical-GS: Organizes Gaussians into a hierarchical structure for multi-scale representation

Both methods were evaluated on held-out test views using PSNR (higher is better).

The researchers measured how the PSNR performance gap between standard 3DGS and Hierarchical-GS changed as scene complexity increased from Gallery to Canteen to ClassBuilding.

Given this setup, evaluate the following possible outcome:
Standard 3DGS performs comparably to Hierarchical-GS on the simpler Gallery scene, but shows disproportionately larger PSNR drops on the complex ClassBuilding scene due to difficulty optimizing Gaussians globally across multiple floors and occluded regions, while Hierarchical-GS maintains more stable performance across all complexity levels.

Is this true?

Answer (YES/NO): YES